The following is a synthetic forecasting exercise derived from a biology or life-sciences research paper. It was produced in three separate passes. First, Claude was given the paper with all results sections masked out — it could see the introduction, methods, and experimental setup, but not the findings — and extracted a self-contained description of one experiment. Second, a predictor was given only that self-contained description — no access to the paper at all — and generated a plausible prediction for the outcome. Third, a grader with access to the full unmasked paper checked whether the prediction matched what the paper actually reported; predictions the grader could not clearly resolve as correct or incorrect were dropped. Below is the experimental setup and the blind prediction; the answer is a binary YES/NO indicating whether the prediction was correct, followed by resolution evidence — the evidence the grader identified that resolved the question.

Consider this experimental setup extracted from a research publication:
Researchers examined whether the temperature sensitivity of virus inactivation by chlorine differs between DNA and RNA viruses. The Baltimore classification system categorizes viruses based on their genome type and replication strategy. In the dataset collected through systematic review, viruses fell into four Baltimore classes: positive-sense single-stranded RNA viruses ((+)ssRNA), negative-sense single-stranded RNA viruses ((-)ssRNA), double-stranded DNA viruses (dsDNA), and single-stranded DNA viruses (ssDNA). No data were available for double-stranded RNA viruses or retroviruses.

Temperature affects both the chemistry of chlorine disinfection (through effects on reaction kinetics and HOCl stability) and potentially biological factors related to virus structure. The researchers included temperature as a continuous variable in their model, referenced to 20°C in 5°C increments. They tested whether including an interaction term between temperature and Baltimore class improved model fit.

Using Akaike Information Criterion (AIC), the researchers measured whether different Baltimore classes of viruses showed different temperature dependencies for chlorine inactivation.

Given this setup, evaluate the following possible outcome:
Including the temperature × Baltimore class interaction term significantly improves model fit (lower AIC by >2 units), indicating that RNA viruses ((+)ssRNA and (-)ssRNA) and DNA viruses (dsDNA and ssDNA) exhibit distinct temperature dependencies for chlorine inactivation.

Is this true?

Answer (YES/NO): NO